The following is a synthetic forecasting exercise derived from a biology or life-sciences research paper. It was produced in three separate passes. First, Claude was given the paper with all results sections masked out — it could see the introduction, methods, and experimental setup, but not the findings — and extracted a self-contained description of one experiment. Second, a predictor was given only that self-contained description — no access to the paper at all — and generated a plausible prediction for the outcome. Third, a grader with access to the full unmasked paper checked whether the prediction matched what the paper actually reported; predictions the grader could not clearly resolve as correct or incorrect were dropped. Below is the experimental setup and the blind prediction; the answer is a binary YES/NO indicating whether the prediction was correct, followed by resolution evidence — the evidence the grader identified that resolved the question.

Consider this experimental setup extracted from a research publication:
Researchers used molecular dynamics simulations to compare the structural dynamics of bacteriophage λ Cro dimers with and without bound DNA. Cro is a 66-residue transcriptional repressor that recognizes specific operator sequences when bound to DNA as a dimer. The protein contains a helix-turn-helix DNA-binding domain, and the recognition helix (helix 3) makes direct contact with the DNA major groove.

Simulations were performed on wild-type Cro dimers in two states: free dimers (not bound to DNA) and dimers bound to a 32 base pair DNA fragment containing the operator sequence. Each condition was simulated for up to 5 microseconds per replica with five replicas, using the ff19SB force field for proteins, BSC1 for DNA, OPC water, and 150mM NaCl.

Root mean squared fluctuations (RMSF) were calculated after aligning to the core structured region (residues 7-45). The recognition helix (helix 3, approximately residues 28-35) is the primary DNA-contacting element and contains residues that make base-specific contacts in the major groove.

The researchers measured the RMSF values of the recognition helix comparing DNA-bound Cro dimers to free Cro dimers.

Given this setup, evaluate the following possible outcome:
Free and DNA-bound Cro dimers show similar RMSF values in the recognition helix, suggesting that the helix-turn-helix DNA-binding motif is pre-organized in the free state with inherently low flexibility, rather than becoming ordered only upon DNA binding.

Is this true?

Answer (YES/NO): NO